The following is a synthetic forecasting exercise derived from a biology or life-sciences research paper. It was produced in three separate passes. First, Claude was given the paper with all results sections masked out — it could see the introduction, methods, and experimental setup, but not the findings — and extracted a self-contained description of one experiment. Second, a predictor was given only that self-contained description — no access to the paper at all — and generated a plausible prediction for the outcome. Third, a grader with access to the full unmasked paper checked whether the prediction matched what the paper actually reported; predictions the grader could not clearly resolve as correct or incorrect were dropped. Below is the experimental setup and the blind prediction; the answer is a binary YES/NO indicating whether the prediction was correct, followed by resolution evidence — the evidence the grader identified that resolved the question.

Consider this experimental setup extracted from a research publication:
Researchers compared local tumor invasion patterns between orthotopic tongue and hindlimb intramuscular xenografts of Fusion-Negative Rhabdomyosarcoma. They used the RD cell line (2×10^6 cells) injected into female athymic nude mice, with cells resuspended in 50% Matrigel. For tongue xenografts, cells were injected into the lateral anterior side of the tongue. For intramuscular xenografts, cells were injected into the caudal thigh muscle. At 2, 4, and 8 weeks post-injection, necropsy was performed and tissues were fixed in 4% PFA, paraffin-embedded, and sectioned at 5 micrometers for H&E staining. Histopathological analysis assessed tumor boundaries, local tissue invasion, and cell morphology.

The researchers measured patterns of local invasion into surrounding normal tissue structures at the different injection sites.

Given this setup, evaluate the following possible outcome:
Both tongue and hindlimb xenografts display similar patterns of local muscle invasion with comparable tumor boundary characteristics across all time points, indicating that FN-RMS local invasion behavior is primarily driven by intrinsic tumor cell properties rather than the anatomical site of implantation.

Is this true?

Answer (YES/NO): NO